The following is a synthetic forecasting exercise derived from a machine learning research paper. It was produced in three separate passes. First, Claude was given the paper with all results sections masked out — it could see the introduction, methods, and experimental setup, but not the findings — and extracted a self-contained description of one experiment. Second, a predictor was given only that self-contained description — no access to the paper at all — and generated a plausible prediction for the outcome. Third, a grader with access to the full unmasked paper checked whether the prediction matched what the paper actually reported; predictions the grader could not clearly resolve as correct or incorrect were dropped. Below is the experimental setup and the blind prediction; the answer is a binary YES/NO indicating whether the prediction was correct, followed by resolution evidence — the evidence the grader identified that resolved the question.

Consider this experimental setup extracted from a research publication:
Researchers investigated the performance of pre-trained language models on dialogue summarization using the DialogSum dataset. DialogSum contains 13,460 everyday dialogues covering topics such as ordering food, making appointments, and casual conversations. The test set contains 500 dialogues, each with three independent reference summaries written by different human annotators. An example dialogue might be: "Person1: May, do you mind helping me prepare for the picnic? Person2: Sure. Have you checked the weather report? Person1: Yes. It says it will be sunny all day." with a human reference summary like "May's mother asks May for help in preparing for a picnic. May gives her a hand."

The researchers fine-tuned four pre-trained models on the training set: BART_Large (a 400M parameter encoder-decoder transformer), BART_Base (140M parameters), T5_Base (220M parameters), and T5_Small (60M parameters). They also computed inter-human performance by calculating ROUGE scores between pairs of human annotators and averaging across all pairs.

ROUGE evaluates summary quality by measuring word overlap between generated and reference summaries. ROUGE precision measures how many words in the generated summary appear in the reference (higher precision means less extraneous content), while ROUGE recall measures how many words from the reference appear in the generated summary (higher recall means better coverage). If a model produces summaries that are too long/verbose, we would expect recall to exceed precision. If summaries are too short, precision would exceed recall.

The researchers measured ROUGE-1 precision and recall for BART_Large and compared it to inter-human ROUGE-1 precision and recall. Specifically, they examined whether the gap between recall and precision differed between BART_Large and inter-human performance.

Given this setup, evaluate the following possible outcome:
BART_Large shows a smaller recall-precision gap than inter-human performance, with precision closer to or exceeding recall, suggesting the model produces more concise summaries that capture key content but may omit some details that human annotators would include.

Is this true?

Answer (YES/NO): NO